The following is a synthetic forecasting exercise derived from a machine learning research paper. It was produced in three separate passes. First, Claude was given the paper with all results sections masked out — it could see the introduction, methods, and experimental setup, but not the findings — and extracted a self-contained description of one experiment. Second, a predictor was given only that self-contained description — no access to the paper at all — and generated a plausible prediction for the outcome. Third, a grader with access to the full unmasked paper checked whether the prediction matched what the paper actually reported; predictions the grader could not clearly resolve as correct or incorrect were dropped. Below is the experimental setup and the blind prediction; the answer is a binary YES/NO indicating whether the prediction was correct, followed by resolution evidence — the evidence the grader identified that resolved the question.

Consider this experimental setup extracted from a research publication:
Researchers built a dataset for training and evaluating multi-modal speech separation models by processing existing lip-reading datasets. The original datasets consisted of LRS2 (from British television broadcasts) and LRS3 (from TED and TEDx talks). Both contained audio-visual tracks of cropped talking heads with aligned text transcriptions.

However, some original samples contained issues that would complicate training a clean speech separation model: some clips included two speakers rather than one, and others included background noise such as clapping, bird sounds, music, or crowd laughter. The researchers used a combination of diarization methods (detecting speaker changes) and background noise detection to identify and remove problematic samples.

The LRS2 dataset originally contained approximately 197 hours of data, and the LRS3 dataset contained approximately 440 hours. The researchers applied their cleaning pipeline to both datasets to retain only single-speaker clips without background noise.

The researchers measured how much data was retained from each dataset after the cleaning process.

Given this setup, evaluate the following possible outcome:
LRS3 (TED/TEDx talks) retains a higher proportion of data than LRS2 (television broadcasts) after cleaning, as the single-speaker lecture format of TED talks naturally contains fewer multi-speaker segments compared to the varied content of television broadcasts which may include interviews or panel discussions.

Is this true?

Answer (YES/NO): YES